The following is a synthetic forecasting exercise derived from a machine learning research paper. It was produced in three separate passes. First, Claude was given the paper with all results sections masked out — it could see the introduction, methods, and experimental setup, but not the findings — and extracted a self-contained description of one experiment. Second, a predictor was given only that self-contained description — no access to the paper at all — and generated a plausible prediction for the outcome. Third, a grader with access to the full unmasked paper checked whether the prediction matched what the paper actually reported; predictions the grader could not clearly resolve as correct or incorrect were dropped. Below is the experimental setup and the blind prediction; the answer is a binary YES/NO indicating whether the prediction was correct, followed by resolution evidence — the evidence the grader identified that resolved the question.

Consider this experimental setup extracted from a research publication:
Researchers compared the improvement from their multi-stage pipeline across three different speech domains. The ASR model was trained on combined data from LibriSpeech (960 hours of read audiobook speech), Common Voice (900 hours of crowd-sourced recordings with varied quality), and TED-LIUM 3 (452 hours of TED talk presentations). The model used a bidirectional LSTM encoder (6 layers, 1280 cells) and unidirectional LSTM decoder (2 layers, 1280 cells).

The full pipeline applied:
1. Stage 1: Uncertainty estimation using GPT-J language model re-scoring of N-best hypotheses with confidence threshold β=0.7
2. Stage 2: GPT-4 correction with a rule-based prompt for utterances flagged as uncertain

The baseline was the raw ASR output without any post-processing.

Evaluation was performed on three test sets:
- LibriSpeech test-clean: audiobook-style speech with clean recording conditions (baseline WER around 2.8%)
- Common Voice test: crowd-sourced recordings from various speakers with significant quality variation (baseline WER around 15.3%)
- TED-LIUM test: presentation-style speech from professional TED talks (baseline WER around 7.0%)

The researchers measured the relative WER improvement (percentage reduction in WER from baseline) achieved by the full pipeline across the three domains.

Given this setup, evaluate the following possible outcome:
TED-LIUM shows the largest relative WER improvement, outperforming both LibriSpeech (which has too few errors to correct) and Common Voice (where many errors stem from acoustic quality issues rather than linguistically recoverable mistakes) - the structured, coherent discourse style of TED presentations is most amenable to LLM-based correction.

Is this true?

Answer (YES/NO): NO